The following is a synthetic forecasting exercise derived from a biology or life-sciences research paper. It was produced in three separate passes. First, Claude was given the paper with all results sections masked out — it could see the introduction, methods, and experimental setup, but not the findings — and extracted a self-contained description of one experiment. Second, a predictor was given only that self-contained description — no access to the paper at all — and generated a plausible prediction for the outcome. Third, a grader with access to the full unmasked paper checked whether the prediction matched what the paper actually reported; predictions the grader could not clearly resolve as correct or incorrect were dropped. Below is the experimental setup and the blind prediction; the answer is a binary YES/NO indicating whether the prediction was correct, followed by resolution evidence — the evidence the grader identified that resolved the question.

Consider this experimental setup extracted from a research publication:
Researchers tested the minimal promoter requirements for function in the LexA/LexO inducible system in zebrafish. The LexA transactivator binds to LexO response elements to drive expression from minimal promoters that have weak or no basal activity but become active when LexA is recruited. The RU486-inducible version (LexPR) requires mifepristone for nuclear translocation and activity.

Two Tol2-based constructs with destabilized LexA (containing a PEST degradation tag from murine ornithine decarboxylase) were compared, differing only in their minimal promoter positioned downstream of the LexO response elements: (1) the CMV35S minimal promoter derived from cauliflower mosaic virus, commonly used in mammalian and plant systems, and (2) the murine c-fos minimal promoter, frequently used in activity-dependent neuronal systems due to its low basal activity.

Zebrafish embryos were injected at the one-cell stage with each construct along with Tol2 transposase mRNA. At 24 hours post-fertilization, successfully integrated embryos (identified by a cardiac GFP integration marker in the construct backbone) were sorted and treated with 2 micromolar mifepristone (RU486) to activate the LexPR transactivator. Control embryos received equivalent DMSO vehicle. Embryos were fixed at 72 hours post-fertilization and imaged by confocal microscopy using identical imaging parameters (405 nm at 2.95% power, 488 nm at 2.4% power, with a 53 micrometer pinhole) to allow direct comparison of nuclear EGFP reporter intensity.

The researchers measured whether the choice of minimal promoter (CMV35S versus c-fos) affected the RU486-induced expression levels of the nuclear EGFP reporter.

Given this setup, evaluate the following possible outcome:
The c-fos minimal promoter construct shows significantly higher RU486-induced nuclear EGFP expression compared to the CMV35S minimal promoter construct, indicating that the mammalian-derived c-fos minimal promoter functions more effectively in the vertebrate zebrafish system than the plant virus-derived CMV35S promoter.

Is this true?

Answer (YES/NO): NO